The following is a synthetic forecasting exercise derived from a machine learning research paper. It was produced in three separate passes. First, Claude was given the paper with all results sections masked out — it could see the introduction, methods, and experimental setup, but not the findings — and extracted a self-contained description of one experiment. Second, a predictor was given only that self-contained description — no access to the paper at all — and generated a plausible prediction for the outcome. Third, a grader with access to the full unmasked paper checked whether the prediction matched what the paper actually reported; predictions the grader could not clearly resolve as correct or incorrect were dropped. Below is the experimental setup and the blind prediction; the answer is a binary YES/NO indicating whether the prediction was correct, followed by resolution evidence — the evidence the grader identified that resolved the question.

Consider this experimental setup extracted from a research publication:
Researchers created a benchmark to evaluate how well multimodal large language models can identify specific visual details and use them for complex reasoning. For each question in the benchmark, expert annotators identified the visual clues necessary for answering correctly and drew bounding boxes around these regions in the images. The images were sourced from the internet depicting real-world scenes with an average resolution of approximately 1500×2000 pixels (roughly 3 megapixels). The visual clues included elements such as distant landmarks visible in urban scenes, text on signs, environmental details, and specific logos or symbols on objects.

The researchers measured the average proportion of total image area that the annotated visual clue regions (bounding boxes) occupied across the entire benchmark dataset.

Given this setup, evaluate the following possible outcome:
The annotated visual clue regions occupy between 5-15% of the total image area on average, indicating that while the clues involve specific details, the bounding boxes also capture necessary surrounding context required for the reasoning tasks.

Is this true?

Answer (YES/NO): NO